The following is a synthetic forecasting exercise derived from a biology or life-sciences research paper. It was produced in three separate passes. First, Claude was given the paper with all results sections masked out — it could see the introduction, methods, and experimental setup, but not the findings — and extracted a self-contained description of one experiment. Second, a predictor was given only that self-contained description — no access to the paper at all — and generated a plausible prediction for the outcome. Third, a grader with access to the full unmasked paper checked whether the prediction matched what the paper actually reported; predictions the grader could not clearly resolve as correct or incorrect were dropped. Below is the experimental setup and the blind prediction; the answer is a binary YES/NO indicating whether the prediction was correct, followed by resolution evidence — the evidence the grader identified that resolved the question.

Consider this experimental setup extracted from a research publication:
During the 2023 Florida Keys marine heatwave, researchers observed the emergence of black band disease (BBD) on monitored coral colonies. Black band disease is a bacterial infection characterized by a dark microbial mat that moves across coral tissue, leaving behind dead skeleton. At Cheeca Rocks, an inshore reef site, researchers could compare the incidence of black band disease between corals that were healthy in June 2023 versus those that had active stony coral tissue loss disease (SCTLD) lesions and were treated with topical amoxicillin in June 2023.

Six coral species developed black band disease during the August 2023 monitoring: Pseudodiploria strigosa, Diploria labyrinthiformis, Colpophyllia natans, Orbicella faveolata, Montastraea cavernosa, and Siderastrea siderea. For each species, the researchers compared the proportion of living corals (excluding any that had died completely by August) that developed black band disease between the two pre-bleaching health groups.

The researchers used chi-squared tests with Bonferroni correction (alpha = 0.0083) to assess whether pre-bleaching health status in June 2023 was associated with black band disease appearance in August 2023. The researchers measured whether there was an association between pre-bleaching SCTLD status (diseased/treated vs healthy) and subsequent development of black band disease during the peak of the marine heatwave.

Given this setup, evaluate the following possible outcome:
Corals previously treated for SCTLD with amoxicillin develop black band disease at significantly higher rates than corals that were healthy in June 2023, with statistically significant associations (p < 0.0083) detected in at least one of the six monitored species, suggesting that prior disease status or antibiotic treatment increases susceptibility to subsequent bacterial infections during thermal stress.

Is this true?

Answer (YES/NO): YES